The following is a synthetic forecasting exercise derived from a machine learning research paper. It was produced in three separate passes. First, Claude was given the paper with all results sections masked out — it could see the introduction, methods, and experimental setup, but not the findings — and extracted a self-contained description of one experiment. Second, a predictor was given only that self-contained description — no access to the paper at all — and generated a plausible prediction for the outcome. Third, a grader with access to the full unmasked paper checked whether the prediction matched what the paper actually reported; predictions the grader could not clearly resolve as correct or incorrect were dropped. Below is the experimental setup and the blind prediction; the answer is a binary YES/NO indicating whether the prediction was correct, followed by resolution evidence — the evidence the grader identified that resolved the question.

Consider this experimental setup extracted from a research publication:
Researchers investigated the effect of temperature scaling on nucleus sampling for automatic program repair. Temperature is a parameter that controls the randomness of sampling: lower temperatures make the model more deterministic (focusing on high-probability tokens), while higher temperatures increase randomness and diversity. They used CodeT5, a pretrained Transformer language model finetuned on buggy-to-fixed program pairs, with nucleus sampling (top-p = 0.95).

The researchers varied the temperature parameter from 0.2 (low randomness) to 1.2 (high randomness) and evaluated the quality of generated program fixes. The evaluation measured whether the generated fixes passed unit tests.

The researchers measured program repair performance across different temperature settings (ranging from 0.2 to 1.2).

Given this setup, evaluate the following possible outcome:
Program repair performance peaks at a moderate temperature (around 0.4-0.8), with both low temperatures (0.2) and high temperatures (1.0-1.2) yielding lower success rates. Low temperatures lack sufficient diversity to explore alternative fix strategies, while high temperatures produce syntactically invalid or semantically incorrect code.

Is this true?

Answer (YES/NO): NO